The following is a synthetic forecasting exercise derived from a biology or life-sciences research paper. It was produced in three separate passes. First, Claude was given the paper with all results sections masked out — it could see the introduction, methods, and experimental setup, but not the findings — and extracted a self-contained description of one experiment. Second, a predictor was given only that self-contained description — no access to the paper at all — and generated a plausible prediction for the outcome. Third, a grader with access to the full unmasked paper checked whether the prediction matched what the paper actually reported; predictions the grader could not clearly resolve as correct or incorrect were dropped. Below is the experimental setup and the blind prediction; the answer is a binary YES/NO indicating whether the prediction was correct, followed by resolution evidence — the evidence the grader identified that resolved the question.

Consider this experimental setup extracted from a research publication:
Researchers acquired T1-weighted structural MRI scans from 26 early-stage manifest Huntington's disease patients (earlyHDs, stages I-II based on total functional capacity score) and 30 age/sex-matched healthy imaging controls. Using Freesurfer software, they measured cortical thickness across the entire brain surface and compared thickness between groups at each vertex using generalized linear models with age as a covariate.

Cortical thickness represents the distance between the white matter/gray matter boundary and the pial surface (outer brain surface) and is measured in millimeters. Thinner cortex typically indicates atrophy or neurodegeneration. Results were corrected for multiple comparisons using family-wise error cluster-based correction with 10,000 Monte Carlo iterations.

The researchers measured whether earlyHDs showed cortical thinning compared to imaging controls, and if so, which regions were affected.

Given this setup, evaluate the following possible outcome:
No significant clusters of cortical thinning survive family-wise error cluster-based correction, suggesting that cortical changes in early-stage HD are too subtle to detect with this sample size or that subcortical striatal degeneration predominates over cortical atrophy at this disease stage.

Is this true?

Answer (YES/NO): NO